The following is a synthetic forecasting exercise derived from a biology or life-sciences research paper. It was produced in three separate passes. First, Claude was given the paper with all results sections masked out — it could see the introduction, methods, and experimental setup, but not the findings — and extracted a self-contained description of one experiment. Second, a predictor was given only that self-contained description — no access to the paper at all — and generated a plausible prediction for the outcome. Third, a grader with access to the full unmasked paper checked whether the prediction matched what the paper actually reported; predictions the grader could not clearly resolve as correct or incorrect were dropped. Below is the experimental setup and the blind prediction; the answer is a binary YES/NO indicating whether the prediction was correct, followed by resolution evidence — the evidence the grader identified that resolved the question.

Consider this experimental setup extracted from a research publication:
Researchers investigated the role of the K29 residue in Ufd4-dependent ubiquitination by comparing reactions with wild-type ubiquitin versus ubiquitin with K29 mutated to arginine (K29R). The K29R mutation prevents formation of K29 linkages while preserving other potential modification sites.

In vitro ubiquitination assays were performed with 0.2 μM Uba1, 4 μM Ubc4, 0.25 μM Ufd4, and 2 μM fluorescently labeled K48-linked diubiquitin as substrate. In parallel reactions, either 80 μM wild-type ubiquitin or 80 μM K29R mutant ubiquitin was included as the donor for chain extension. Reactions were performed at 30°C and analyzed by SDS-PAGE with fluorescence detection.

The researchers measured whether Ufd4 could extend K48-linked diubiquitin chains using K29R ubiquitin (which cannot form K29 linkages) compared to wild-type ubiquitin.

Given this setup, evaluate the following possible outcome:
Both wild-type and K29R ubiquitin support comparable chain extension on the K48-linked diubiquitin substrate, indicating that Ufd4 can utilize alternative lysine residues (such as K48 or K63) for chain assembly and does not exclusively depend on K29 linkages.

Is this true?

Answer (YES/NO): NO